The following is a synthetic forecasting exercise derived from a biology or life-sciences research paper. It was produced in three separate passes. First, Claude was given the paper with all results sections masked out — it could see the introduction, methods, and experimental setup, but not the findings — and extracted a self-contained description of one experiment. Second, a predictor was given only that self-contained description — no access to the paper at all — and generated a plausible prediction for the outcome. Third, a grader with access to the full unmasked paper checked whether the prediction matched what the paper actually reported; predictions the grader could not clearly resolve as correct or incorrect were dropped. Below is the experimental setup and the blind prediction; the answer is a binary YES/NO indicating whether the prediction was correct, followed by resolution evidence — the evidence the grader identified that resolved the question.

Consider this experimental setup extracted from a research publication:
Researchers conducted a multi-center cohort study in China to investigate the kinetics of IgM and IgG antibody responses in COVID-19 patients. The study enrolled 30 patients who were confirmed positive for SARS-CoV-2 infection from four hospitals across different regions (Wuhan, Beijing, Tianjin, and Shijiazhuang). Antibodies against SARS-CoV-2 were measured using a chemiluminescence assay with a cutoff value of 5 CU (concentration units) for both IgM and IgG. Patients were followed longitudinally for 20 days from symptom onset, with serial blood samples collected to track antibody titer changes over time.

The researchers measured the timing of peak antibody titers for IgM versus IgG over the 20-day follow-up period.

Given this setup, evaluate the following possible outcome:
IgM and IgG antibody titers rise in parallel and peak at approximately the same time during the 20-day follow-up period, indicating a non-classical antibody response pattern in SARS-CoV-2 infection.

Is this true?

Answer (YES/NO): NO